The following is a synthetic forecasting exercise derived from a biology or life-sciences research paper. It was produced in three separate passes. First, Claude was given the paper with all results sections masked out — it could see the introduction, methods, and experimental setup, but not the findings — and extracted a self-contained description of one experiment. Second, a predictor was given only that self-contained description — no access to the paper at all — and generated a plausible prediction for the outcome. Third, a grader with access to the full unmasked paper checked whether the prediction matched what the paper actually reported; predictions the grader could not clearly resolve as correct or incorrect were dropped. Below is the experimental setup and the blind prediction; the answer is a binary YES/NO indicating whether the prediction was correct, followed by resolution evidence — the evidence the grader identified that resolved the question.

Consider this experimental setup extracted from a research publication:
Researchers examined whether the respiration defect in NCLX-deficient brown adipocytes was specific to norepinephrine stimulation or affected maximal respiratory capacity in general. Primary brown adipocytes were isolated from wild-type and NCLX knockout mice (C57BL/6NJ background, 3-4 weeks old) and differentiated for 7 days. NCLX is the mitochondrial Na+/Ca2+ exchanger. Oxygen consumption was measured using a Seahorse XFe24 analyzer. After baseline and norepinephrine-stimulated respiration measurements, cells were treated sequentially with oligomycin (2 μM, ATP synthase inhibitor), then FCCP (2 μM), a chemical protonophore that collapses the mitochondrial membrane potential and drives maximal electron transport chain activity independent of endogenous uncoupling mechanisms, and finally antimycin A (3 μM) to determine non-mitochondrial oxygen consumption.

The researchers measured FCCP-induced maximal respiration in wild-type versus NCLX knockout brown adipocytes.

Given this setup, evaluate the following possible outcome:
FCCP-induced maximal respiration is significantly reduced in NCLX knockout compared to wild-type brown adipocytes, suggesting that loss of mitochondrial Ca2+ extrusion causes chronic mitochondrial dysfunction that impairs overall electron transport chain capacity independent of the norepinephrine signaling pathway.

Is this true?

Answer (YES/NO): NO